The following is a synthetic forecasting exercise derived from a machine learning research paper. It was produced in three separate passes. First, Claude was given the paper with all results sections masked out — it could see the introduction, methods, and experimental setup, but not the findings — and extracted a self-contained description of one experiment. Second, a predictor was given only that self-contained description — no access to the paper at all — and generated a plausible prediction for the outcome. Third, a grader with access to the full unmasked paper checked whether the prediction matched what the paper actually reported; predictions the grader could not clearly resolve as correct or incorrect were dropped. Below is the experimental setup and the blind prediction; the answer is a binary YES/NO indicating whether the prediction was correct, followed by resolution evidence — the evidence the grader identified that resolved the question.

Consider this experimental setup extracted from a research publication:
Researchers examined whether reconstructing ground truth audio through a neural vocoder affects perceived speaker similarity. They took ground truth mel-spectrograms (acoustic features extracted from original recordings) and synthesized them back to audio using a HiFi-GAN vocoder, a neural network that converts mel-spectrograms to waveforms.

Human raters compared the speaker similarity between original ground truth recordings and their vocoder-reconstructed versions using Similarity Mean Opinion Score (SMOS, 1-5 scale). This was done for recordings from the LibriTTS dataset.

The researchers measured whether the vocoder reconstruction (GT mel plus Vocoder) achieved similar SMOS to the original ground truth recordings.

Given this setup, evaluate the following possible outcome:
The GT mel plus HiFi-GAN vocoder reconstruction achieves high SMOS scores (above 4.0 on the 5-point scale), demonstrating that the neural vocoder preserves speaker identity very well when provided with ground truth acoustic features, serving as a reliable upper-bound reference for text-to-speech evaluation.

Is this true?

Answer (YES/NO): NO